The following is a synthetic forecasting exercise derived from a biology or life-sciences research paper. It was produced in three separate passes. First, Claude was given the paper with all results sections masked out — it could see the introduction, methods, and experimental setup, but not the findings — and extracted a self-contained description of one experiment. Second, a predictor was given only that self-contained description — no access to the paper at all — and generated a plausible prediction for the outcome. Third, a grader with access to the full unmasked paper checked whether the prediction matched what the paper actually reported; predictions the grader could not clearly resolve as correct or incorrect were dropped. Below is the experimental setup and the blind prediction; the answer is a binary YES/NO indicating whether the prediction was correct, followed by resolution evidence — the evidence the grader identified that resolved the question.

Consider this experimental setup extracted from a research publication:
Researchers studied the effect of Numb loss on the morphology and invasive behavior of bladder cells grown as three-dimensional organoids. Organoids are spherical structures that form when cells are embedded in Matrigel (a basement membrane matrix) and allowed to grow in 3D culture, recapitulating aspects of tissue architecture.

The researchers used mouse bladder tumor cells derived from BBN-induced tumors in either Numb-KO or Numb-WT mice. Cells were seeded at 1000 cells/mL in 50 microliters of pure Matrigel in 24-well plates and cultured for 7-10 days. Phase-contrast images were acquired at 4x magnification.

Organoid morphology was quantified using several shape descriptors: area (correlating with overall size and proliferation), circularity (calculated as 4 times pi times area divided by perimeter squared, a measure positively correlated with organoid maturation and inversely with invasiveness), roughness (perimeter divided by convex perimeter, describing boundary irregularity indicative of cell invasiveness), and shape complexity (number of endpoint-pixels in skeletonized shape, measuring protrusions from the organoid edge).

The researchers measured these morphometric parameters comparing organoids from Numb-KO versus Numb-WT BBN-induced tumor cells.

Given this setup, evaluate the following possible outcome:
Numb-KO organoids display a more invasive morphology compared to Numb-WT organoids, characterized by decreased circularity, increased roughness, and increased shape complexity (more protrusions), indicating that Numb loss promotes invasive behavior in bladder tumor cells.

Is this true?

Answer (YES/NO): YES